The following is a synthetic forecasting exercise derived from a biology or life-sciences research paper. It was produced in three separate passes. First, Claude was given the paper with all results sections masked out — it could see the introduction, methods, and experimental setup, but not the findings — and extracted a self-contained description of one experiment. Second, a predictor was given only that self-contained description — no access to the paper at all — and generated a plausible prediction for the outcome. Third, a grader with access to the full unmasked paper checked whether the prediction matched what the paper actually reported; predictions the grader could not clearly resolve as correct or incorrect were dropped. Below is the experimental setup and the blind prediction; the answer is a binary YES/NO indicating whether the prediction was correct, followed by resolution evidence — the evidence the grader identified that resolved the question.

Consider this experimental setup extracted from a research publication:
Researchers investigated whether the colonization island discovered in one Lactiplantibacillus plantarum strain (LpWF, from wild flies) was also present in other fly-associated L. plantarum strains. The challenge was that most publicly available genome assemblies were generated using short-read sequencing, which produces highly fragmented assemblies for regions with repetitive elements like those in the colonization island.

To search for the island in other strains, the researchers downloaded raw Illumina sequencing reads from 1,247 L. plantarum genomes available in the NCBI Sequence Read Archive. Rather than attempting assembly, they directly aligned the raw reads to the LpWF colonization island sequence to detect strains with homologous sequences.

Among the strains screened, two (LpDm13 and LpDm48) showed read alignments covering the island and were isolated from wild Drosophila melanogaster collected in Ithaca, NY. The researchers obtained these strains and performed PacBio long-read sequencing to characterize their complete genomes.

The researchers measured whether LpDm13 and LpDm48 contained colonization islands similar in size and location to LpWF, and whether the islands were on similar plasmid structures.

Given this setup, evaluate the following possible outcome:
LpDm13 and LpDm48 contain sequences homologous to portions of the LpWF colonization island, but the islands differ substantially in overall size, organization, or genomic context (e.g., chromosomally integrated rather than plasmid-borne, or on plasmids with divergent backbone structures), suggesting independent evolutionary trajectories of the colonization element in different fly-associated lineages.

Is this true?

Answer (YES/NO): NO